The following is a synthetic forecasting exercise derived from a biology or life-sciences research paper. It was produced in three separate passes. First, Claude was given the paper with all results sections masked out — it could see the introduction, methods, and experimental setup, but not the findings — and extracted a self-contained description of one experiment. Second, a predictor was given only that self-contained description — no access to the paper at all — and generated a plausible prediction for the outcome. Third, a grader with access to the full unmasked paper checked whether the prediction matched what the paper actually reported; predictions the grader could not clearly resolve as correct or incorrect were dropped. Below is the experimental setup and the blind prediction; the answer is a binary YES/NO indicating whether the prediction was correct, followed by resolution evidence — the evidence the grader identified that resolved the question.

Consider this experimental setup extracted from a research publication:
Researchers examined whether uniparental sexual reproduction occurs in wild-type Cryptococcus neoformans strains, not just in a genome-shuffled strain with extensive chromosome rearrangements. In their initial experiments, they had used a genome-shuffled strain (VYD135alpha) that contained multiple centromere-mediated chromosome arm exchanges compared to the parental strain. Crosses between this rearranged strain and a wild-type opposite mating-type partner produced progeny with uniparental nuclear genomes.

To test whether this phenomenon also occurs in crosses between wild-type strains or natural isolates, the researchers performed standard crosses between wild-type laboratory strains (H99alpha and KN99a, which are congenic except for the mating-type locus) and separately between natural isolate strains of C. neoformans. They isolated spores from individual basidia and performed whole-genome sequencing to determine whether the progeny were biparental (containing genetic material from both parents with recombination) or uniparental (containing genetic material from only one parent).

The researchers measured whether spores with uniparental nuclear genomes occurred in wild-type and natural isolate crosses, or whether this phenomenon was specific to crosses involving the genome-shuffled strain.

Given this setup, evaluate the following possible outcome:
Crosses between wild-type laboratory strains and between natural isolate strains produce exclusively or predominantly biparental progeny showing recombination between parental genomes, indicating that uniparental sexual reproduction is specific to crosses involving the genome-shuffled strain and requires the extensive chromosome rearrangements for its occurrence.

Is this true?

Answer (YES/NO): NO